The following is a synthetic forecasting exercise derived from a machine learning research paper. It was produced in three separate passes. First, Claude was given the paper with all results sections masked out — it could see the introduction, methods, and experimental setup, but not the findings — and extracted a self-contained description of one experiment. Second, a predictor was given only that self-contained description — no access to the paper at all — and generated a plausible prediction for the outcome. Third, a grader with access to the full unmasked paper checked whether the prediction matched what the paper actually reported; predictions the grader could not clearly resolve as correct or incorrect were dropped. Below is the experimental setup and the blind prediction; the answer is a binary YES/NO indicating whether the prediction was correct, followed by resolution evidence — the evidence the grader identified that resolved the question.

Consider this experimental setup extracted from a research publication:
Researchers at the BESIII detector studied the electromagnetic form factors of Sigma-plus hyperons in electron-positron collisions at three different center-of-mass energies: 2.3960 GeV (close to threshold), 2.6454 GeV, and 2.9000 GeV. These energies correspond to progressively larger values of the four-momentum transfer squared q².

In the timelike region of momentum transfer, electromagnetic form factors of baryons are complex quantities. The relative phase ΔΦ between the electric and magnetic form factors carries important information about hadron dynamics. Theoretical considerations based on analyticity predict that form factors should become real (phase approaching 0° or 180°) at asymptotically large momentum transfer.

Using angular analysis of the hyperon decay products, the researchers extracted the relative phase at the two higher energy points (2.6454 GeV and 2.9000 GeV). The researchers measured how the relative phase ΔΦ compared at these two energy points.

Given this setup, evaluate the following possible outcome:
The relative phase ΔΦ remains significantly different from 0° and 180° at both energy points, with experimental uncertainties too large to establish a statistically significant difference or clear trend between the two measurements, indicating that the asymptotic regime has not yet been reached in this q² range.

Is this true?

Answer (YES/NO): NO